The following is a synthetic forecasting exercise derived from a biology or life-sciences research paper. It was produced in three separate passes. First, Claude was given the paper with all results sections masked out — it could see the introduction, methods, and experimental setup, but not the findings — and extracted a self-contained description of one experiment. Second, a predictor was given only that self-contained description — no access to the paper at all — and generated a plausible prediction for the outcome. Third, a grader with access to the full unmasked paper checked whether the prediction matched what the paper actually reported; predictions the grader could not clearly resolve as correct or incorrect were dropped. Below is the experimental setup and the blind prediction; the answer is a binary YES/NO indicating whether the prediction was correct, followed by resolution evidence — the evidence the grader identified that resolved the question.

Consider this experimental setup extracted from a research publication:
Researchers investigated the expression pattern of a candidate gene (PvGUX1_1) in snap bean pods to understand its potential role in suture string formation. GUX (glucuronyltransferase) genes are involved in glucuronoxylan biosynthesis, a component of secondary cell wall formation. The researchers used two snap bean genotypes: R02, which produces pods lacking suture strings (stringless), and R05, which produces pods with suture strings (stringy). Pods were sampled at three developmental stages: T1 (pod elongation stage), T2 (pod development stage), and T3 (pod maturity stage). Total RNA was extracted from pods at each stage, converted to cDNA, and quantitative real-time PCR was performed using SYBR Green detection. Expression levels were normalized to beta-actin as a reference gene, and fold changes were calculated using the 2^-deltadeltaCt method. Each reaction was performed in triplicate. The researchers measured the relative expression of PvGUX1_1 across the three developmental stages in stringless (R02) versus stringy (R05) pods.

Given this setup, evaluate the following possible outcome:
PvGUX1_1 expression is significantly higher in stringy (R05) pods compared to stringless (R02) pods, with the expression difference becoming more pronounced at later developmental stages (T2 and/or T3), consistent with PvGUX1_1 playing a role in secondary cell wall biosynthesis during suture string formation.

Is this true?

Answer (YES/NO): NO